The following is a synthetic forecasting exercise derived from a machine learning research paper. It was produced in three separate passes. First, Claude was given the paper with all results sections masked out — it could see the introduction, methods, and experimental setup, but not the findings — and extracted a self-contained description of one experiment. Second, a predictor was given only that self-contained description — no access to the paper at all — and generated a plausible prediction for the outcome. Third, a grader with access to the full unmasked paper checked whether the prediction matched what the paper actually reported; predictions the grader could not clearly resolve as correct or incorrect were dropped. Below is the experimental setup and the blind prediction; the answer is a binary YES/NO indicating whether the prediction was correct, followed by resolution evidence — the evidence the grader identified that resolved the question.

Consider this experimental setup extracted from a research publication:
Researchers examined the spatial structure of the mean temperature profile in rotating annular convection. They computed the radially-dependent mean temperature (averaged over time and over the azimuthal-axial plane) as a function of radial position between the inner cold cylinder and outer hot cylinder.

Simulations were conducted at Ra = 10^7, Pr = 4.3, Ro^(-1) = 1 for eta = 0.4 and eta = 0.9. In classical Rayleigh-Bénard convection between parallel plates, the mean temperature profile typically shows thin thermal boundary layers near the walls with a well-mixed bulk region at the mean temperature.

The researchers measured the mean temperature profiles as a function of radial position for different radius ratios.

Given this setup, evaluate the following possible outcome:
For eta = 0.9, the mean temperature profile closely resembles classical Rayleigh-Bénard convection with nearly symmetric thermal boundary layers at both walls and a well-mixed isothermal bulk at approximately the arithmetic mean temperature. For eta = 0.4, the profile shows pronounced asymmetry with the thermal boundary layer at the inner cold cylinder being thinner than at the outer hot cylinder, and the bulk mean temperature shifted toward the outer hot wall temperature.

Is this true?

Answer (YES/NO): NO